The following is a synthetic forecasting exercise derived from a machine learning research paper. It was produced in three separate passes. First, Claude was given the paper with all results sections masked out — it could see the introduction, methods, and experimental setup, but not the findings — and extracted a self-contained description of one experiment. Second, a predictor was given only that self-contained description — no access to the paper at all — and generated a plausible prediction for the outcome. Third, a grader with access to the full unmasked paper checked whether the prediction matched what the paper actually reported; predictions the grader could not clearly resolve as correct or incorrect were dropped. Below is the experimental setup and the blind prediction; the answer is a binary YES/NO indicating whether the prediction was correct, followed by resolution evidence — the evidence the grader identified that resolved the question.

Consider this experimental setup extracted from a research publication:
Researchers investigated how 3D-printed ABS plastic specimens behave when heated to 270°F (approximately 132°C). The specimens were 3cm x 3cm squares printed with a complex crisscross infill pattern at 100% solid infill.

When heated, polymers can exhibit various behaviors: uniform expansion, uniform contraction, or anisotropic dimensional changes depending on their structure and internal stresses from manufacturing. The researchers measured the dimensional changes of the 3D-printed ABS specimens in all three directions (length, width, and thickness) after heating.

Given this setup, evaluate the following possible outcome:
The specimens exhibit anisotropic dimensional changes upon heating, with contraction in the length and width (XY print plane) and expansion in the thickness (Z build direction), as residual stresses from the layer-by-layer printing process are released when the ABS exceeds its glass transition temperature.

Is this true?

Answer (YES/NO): NO